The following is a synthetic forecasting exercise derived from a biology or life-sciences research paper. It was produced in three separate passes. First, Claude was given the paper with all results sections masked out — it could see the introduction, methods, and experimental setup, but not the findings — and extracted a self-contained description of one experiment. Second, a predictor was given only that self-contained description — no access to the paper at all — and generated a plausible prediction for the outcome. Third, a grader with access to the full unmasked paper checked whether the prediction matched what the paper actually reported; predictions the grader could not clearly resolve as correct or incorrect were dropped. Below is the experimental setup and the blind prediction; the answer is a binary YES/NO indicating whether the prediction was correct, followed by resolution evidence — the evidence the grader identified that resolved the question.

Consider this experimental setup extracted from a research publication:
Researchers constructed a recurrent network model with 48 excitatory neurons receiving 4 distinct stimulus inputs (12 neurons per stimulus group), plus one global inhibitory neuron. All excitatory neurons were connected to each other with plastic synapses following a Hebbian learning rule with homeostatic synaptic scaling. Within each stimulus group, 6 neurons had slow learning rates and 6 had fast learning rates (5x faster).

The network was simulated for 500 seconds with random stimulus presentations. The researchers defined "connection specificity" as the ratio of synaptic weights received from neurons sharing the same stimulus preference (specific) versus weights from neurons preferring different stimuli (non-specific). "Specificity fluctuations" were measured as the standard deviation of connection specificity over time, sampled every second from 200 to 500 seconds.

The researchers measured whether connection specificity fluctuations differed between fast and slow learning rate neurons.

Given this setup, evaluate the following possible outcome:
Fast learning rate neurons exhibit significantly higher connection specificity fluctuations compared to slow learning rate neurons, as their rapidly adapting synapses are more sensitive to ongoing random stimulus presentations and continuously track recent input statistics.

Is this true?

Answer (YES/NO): YES